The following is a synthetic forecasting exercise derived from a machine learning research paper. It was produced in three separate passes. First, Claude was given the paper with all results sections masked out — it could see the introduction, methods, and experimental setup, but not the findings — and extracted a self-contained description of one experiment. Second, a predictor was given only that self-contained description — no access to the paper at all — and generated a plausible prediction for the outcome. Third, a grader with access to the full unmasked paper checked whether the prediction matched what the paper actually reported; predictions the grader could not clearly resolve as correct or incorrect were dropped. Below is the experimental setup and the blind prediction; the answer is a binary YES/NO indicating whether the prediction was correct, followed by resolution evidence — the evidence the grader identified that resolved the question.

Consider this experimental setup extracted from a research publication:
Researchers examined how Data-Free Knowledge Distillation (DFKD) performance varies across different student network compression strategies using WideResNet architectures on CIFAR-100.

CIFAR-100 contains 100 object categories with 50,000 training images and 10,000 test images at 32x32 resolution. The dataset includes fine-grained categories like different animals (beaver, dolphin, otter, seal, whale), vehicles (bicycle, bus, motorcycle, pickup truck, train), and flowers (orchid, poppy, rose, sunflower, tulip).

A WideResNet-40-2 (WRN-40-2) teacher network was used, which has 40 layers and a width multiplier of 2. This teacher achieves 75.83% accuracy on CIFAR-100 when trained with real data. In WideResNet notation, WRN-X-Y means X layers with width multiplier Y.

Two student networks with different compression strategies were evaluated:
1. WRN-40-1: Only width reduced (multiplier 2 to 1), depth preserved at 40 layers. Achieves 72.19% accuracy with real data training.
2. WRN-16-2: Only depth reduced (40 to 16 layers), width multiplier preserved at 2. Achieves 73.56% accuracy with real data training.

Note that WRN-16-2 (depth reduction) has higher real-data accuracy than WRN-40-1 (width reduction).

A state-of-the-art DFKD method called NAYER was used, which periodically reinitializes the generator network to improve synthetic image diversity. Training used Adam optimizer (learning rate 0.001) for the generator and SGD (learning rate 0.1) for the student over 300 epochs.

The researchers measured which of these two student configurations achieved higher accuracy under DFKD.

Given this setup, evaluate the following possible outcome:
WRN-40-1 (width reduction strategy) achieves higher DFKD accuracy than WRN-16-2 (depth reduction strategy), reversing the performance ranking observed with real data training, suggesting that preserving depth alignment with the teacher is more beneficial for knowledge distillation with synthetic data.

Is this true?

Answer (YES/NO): YES